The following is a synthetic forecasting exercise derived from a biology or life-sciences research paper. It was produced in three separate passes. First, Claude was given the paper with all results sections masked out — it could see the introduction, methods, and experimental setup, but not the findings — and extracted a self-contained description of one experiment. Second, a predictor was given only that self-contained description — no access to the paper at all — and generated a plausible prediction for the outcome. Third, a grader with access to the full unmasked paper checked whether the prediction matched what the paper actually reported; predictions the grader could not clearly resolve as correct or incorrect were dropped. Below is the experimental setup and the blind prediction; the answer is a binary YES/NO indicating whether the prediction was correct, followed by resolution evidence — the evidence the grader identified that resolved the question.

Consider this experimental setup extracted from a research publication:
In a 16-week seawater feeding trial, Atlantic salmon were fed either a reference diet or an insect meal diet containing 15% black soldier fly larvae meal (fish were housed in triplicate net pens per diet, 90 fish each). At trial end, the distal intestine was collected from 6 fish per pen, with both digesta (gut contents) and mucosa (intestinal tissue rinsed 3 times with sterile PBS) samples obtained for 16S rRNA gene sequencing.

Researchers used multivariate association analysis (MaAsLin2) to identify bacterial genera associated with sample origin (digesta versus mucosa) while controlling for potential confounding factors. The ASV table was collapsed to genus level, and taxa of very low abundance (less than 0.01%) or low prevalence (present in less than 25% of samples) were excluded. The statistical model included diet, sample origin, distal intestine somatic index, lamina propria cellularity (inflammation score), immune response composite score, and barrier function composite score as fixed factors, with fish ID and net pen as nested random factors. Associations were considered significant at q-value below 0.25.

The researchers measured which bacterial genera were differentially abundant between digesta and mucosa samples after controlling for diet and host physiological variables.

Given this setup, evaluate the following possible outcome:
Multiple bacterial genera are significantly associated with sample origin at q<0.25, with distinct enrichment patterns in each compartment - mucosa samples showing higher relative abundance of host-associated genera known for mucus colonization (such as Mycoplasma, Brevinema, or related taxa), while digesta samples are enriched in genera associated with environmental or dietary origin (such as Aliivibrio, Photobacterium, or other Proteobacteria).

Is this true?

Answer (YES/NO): NO